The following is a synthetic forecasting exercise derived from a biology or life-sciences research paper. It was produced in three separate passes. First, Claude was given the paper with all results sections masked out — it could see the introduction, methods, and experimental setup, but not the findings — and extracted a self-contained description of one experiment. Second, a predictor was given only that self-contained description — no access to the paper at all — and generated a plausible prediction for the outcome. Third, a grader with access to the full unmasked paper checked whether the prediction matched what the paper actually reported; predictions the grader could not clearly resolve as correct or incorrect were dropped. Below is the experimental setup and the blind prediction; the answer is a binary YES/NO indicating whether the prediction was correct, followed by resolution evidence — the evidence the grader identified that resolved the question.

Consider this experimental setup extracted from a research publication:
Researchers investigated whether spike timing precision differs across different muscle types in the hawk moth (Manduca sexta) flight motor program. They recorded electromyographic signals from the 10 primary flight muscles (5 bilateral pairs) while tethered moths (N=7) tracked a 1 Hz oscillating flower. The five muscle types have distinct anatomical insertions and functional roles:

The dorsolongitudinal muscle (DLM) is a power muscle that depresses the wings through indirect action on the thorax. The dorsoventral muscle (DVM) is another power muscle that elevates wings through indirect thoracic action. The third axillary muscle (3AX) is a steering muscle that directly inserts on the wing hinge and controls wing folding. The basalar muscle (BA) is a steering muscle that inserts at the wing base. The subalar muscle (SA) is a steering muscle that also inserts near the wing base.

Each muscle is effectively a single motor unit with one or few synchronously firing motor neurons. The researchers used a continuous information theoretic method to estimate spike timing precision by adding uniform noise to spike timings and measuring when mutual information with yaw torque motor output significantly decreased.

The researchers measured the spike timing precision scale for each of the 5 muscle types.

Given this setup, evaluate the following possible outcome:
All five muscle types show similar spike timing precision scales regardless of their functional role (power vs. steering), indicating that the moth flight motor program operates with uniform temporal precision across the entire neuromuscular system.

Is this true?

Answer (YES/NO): NO